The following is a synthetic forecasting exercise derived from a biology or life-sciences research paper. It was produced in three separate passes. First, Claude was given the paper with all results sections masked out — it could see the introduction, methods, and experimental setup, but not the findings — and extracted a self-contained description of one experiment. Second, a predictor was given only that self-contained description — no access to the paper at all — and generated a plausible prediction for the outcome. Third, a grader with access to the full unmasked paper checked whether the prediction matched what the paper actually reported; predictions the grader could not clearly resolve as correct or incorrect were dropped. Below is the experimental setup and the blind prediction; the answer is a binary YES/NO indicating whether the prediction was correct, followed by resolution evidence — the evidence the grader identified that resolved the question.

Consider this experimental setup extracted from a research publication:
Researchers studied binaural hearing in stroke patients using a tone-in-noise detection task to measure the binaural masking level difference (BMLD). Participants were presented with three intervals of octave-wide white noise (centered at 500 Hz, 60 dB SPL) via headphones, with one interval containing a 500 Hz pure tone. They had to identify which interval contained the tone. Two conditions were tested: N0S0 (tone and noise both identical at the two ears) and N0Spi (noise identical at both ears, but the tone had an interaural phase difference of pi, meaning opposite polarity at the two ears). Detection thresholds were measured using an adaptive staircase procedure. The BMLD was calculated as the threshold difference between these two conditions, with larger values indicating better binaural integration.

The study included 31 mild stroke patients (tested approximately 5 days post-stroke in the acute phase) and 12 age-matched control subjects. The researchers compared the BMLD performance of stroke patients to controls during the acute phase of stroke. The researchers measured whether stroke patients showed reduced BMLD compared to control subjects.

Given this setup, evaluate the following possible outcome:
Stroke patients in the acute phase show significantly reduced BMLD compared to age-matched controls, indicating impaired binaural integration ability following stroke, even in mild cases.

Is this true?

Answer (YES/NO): NO